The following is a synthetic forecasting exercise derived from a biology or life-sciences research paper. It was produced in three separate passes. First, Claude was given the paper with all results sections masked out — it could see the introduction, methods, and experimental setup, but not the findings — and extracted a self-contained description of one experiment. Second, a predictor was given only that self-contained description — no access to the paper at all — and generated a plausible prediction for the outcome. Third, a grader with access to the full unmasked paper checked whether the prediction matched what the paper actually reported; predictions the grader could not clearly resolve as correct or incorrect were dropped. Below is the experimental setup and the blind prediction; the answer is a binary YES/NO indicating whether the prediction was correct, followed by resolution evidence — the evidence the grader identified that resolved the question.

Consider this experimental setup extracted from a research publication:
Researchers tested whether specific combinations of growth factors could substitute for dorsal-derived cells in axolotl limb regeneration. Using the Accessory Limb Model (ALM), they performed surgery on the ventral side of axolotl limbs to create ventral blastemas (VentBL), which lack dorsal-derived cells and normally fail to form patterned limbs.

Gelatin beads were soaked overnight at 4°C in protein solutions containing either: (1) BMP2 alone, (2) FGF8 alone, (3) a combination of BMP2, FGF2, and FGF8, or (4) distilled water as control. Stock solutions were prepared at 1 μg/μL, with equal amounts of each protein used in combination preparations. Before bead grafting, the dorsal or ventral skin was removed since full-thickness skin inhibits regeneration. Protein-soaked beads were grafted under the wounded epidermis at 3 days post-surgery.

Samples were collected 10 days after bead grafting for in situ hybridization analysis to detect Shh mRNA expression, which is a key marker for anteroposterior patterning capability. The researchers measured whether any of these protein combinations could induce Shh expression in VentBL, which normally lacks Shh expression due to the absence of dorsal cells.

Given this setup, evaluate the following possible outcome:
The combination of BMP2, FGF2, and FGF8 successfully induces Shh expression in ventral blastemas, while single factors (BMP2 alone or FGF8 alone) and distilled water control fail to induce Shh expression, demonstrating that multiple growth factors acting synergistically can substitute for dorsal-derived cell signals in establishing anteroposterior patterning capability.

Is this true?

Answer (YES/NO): NO